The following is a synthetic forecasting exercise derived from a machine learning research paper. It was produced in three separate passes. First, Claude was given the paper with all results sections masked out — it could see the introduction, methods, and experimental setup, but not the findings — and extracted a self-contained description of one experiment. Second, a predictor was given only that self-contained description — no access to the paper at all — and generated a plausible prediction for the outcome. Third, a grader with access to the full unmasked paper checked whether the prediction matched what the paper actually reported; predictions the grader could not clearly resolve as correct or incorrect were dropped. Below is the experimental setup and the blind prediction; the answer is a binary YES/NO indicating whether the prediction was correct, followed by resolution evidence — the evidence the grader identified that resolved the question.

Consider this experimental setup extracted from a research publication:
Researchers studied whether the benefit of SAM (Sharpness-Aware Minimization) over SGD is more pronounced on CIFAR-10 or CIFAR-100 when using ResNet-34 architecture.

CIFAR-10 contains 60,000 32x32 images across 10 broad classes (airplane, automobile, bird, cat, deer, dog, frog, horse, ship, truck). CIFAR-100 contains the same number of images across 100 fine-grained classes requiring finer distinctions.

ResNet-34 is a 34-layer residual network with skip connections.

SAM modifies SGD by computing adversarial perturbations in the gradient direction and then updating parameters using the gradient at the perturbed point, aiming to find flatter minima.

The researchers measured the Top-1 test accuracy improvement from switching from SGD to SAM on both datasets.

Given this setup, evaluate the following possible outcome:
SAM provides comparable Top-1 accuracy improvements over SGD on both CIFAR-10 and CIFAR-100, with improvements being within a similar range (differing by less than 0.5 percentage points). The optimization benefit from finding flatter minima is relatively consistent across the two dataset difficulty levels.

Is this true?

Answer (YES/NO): NO